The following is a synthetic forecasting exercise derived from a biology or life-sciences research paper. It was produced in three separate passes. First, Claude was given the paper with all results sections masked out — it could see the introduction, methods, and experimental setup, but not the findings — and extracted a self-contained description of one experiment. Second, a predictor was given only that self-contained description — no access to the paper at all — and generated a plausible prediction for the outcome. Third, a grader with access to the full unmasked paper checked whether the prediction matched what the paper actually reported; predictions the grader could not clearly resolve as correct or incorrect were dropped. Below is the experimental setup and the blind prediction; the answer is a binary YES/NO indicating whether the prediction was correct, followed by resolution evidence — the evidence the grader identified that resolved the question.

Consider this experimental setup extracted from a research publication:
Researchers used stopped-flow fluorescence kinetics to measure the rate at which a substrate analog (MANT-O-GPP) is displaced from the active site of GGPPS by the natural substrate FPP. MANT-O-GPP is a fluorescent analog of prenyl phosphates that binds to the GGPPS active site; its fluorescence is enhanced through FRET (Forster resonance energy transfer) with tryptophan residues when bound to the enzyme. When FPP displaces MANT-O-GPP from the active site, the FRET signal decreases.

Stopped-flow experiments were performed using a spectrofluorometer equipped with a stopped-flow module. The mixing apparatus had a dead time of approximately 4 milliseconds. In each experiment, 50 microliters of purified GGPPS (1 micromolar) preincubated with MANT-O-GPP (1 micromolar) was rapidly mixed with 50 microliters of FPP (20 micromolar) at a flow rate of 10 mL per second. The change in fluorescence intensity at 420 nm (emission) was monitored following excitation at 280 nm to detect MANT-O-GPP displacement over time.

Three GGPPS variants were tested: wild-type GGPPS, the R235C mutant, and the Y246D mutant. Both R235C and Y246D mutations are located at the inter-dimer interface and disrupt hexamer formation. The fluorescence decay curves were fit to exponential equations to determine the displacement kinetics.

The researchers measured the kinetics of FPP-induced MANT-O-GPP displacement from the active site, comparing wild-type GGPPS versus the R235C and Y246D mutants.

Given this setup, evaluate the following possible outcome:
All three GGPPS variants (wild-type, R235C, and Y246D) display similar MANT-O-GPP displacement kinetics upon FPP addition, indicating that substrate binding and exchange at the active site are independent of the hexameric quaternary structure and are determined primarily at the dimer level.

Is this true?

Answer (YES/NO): NO